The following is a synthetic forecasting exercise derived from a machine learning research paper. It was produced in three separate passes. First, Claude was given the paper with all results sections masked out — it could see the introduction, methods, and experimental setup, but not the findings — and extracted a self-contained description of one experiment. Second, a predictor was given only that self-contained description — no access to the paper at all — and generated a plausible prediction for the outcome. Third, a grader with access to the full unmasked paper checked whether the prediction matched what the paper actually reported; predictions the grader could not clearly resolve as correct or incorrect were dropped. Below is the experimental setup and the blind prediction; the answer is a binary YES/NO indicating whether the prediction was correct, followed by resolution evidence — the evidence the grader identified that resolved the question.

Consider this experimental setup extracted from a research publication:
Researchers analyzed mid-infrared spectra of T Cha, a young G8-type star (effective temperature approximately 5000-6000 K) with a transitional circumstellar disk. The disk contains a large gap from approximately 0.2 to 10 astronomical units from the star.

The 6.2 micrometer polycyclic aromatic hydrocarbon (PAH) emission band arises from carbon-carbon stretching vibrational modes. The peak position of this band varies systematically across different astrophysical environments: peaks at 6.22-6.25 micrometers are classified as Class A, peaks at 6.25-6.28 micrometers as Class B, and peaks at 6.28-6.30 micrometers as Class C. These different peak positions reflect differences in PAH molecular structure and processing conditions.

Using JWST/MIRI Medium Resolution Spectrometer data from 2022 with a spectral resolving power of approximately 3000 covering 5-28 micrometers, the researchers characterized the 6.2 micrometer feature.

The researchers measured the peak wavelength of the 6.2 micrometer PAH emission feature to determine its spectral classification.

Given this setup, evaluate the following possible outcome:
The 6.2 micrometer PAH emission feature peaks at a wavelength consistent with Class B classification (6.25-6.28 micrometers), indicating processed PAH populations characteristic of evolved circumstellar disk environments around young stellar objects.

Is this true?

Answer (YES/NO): YES